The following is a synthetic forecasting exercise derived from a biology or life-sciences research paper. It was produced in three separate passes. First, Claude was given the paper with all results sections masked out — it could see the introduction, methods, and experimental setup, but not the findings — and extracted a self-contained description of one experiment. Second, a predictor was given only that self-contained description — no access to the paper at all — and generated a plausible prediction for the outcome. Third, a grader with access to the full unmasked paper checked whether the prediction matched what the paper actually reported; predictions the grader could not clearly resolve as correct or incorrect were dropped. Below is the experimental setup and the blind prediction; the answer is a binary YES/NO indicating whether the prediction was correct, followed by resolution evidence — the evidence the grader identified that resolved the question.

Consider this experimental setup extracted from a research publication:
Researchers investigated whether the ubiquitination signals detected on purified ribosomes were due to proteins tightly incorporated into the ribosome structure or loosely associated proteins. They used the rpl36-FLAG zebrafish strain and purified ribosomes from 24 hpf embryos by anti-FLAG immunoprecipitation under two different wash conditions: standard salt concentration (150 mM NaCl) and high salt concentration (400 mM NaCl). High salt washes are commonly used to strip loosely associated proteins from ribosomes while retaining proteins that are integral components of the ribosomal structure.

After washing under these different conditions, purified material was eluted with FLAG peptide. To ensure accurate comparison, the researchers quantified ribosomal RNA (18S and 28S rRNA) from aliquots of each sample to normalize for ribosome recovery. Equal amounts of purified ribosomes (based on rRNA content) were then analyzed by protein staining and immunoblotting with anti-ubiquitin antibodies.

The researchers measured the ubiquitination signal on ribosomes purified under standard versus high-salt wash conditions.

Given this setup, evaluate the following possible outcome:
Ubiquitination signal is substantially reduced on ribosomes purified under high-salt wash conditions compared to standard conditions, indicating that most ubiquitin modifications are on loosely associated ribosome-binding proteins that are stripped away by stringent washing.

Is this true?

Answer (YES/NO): NO